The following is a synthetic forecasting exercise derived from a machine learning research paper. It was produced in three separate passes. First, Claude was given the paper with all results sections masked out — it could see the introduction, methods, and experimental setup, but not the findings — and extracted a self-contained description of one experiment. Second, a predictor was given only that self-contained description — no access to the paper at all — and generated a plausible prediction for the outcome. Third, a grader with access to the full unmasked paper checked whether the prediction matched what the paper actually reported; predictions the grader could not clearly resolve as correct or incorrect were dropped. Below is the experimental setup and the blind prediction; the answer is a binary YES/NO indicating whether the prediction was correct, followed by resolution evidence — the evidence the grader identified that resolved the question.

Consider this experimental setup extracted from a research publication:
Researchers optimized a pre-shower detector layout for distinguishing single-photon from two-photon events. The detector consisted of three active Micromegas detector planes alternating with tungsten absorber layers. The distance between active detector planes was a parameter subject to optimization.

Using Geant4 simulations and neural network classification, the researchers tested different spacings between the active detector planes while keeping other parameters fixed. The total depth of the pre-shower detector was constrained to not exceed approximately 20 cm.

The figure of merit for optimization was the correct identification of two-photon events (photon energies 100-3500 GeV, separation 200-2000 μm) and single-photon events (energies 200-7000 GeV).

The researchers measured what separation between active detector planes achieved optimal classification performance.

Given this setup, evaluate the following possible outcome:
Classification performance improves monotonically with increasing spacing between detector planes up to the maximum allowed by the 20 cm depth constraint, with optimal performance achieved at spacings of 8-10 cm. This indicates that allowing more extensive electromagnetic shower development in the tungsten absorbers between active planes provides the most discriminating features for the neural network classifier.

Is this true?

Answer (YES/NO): NO